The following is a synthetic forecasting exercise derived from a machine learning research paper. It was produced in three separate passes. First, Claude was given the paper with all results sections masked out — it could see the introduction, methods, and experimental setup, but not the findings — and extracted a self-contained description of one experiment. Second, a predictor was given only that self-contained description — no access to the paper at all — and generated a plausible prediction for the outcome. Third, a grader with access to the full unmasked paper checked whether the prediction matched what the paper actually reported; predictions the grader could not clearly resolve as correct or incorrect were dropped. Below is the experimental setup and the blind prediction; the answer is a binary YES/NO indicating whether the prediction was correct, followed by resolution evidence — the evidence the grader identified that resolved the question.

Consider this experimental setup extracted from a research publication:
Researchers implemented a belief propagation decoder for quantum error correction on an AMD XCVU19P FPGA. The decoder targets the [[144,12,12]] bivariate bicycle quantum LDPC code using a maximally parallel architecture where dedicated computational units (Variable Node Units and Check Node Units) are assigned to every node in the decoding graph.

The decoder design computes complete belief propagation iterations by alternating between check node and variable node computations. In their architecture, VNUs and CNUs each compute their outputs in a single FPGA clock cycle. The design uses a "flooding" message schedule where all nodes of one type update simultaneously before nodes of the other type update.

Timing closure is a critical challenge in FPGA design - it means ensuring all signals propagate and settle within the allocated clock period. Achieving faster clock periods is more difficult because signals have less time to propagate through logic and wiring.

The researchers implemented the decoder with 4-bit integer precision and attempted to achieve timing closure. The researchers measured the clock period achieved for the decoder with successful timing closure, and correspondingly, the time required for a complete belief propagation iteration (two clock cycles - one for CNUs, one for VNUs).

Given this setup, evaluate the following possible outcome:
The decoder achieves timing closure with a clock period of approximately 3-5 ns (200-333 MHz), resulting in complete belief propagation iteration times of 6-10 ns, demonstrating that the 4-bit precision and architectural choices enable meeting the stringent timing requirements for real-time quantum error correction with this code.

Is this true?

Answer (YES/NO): NO